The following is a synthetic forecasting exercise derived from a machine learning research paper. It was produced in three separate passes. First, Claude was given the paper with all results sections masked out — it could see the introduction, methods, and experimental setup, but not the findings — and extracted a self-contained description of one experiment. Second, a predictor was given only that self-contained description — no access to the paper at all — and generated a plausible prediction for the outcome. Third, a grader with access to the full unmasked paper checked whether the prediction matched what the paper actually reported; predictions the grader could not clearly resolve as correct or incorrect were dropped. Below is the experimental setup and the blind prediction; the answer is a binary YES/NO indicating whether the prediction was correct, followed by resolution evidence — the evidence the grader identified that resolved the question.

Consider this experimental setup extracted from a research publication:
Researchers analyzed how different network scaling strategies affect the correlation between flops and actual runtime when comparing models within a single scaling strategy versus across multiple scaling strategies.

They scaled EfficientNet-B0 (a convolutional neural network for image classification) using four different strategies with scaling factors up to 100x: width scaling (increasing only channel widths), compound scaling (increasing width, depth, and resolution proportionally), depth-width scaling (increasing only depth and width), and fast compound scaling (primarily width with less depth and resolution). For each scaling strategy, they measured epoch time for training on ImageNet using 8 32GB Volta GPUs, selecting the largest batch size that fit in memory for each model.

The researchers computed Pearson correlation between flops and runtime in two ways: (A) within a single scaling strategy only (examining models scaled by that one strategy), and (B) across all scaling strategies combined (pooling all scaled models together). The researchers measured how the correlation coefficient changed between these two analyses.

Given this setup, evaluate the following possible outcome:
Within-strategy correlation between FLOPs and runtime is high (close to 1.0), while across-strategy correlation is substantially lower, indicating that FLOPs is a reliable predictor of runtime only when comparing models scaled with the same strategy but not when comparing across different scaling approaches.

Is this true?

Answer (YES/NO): YES